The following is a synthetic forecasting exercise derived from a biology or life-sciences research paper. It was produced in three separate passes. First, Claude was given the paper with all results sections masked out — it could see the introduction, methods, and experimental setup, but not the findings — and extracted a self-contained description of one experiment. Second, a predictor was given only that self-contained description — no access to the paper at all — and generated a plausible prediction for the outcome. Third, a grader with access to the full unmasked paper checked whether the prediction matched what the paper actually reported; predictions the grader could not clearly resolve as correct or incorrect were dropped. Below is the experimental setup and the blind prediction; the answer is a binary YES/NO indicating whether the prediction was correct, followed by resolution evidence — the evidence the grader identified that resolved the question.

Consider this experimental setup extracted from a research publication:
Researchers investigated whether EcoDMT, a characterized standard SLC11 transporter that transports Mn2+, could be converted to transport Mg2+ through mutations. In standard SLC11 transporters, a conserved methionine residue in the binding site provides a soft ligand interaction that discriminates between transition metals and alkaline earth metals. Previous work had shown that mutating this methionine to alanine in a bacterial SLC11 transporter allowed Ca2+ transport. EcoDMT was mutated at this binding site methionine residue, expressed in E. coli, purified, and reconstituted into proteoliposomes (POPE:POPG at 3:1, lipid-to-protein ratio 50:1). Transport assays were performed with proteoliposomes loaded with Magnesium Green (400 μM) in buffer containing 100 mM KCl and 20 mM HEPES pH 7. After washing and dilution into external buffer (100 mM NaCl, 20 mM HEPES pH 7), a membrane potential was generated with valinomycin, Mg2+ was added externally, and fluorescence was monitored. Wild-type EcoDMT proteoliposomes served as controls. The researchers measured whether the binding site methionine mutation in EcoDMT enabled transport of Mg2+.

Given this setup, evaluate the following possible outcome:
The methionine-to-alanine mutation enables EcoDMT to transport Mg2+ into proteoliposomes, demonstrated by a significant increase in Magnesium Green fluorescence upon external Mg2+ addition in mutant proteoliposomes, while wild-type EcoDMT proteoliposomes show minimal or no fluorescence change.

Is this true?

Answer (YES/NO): NO